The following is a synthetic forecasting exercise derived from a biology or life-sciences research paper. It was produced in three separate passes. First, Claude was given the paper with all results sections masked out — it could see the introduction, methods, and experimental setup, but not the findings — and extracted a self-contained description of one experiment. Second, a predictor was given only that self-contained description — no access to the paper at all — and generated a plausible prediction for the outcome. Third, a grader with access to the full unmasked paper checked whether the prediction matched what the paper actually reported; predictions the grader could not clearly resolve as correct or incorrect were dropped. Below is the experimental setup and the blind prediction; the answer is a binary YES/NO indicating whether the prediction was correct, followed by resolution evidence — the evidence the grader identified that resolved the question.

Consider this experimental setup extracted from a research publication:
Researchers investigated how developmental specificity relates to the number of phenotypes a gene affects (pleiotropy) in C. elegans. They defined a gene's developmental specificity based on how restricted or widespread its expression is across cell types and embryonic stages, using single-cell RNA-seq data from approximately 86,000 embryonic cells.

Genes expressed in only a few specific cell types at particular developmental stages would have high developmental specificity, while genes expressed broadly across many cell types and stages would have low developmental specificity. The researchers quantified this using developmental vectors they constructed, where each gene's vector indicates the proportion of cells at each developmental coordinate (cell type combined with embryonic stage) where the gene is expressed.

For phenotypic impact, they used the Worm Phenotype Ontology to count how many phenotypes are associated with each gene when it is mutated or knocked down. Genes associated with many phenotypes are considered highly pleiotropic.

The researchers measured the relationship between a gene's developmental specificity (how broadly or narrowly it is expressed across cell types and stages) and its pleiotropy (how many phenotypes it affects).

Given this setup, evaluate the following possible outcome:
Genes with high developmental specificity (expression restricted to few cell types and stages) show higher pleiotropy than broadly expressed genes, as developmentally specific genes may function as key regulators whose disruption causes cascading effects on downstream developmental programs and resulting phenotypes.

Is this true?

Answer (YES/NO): NO